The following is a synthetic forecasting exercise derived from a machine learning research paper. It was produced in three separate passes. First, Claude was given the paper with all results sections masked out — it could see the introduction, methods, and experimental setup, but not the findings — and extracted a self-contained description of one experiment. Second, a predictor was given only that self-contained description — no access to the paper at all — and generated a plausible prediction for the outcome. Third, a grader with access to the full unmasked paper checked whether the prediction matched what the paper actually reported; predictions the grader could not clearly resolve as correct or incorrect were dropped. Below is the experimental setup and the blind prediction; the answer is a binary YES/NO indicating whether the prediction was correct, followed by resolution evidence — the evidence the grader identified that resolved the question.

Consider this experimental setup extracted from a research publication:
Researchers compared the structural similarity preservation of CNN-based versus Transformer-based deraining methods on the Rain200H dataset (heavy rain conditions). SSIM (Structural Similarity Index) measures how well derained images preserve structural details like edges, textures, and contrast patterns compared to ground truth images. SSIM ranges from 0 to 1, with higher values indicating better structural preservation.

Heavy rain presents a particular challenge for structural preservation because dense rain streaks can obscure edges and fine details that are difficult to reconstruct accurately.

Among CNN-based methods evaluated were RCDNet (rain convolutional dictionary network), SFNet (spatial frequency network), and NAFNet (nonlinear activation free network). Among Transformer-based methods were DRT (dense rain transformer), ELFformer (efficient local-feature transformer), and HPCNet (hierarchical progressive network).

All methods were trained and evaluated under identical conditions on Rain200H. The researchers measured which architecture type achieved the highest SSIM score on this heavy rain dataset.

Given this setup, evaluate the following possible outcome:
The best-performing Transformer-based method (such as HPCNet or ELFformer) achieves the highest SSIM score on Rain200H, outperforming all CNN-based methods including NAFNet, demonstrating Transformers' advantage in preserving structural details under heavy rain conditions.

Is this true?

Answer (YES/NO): NO